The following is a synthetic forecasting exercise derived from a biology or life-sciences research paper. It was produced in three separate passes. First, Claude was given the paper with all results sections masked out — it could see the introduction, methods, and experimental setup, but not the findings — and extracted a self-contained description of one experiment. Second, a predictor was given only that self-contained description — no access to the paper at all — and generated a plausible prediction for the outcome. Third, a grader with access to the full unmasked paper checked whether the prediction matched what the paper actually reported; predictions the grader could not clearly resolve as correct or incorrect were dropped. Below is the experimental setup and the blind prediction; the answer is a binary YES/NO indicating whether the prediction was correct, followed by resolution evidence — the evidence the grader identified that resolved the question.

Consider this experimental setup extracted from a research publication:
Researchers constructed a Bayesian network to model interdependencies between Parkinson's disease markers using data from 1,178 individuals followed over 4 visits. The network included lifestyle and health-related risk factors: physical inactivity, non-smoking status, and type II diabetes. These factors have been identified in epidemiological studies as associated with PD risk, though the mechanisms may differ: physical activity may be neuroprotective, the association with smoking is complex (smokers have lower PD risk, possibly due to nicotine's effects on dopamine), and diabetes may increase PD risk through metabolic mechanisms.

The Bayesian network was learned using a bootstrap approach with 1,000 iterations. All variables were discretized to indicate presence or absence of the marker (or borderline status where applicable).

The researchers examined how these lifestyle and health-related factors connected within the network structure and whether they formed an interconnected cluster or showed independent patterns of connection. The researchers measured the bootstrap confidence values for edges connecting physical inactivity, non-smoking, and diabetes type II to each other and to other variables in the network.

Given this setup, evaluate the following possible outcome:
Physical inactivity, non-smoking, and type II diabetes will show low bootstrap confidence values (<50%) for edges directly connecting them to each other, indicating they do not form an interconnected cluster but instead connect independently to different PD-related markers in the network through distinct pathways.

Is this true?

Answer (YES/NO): NO